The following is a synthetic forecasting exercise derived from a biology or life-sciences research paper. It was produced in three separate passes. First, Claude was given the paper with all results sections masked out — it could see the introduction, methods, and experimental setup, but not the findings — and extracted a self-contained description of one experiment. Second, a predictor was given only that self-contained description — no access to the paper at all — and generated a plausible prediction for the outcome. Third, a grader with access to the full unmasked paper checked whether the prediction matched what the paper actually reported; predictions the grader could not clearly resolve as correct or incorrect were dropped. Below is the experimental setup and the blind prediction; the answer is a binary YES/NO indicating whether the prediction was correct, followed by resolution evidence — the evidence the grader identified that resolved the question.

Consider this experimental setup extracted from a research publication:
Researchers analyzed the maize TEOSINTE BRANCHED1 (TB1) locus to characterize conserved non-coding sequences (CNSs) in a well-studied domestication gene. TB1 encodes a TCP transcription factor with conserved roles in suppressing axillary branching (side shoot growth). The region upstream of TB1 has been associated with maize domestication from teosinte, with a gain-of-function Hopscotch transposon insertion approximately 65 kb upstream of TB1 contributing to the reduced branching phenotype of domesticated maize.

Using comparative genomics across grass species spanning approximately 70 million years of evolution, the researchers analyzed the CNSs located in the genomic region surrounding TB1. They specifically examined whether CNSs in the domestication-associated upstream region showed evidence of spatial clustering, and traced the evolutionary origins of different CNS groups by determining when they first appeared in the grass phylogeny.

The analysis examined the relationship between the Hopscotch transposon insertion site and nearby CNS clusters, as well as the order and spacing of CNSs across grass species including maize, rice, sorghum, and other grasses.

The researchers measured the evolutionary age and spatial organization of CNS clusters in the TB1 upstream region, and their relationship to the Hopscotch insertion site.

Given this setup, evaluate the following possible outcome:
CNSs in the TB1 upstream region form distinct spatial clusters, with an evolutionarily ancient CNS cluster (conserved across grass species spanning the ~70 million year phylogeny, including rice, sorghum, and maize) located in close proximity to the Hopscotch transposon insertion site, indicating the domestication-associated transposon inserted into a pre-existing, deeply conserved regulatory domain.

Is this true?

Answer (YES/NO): YES